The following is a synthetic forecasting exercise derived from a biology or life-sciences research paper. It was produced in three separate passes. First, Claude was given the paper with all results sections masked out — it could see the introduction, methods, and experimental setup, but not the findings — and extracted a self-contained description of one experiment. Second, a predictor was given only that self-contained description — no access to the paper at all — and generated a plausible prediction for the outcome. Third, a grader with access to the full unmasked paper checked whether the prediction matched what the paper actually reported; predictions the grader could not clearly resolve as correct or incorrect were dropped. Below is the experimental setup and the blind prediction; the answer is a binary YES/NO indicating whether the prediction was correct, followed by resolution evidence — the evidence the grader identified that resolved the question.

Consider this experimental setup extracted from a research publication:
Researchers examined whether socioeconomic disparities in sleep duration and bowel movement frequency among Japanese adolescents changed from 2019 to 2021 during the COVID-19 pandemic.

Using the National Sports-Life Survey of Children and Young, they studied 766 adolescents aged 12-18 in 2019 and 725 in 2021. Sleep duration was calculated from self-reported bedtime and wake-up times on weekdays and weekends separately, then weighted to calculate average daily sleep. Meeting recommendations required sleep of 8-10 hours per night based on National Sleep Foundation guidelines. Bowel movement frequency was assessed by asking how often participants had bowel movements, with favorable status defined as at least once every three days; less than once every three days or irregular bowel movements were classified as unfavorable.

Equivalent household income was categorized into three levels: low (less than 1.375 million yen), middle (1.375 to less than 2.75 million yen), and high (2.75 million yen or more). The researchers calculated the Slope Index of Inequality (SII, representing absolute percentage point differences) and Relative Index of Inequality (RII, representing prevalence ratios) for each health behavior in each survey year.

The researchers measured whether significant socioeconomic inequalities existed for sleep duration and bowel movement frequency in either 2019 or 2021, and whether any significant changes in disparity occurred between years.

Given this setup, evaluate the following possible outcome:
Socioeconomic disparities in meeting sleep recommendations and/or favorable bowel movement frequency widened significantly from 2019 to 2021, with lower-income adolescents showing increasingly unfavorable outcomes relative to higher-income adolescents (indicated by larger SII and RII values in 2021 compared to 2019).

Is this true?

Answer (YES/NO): NO